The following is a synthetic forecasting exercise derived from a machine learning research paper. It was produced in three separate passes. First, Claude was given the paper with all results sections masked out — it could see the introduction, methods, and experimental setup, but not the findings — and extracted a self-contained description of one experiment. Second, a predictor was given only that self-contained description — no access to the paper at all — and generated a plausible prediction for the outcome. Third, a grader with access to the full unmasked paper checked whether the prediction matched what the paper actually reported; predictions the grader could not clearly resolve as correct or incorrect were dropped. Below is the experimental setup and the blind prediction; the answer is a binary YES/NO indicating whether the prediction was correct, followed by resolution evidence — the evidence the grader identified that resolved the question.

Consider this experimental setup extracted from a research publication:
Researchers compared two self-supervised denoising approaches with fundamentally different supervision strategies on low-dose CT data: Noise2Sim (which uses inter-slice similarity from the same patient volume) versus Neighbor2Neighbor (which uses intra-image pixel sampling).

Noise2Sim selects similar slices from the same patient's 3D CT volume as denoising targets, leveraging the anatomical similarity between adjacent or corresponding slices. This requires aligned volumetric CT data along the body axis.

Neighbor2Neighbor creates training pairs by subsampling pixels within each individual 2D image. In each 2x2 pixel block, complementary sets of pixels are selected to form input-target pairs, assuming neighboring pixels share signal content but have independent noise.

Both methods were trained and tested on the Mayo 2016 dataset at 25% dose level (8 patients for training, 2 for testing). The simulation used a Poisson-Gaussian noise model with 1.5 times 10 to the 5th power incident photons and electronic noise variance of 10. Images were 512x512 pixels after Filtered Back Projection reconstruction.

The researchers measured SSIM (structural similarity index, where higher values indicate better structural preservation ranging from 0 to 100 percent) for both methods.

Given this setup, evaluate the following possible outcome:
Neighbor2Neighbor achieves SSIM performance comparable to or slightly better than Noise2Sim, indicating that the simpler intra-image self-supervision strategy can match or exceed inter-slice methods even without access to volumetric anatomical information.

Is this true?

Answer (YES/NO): NO